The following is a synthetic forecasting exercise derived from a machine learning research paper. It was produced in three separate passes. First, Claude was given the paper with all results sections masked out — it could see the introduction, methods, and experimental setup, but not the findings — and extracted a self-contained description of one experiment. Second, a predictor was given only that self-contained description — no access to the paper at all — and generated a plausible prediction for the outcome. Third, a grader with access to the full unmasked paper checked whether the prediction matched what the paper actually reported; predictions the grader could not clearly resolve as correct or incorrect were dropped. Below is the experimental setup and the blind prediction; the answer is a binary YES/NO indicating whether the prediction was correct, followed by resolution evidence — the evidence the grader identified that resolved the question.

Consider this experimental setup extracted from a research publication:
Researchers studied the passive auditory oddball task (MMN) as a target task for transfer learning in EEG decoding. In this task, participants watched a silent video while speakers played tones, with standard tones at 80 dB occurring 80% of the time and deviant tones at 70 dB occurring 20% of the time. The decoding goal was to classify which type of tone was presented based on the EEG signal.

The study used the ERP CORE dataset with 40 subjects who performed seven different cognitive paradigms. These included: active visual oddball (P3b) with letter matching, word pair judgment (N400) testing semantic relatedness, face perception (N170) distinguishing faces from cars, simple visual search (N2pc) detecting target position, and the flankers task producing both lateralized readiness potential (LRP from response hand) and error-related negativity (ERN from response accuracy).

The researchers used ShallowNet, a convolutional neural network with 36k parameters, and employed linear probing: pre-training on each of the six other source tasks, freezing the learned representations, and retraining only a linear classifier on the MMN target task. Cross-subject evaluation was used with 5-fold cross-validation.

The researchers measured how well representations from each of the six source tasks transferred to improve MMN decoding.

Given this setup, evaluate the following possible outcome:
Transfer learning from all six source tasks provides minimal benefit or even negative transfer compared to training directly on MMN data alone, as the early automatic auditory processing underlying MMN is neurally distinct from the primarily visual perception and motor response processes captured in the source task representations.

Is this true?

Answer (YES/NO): NO